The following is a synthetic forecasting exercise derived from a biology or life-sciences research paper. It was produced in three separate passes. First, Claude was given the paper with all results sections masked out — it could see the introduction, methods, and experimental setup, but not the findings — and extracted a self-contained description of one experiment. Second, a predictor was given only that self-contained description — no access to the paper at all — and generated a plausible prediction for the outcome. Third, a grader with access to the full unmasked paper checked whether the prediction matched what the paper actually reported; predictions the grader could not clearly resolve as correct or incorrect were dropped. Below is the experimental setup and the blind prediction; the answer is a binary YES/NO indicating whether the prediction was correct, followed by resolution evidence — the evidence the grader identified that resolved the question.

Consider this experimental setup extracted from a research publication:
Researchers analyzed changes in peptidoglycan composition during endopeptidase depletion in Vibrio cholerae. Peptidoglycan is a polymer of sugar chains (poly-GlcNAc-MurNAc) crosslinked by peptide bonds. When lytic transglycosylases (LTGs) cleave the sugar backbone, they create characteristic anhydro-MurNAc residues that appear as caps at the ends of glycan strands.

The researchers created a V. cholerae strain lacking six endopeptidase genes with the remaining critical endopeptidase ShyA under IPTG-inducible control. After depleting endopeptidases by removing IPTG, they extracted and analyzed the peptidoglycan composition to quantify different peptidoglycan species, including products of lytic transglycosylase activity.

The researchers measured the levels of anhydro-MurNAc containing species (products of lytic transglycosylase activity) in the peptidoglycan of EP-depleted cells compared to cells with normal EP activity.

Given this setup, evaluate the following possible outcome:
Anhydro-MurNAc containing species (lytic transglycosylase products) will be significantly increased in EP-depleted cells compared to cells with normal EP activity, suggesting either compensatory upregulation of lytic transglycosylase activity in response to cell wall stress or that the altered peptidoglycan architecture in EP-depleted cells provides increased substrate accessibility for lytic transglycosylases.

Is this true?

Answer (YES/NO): YES